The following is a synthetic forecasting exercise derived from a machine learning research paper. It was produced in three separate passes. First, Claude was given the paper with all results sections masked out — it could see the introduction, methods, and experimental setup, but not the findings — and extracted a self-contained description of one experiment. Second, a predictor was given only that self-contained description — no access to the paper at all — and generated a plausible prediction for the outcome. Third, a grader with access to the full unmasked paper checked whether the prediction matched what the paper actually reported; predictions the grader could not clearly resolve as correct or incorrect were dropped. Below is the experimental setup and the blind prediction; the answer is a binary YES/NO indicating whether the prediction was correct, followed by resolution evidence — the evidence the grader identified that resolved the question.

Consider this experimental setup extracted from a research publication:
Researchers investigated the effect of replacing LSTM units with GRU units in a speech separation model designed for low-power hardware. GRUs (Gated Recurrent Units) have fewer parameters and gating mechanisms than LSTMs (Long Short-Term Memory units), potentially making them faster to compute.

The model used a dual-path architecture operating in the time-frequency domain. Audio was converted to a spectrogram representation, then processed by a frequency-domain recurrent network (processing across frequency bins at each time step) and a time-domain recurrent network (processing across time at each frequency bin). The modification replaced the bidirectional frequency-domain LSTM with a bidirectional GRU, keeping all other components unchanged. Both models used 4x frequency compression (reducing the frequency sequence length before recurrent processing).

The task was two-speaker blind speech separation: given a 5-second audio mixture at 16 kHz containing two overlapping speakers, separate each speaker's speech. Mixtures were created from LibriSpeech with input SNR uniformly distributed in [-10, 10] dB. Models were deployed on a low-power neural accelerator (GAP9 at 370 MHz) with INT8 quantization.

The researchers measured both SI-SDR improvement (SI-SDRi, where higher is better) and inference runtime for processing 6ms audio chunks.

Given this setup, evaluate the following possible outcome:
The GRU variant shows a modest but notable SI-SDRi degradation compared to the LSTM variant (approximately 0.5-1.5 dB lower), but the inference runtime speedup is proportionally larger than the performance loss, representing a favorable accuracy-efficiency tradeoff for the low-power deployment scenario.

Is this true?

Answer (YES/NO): YES